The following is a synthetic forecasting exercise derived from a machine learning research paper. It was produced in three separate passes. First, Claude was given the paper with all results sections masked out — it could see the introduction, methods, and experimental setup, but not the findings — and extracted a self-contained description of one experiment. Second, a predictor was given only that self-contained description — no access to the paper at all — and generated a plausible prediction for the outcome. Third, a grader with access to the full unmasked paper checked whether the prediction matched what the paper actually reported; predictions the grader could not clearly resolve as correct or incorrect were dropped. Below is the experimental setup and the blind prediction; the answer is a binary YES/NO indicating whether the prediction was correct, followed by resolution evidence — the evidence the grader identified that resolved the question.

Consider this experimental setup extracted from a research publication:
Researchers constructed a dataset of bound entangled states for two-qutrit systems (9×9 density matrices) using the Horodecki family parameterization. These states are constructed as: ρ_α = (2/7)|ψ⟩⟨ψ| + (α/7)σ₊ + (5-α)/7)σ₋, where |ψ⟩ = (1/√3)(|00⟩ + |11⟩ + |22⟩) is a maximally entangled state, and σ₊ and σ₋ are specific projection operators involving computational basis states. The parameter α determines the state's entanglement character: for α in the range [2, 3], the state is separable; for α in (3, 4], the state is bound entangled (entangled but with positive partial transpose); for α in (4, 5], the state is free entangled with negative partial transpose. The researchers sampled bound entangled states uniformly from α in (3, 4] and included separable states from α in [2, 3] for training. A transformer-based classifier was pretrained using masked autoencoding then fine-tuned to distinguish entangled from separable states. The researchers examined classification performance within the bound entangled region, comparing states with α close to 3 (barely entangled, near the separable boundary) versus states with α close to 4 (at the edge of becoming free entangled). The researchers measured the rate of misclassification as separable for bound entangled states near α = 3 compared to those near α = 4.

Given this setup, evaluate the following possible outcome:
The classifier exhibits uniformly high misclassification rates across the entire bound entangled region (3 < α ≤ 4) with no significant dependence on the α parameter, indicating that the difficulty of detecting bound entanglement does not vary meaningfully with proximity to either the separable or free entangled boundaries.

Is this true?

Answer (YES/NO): NO